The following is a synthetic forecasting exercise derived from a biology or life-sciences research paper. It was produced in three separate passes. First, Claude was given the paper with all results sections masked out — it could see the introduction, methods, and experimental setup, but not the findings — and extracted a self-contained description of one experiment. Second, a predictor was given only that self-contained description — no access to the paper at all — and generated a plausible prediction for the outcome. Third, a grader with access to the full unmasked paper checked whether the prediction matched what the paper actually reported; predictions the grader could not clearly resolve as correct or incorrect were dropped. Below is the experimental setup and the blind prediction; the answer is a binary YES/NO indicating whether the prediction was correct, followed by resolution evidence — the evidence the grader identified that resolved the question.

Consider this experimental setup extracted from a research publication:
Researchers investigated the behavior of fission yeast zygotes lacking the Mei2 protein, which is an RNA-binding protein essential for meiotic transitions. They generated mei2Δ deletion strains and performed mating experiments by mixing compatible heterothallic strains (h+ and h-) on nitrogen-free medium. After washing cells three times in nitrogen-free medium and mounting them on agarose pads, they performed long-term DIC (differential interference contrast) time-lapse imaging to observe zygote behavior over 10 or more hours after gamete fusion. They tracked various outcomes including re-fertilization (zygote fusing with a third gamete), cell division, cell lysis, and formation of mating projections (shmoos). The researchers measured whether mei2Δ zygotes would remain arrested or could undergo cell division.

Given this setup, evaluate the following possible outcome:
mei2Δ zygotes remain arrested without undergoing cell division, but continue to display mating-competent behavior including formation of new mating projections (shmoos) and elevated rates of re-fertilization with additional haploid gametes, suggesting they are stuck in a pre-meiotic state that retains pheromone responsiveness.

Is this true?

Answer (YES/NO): NO